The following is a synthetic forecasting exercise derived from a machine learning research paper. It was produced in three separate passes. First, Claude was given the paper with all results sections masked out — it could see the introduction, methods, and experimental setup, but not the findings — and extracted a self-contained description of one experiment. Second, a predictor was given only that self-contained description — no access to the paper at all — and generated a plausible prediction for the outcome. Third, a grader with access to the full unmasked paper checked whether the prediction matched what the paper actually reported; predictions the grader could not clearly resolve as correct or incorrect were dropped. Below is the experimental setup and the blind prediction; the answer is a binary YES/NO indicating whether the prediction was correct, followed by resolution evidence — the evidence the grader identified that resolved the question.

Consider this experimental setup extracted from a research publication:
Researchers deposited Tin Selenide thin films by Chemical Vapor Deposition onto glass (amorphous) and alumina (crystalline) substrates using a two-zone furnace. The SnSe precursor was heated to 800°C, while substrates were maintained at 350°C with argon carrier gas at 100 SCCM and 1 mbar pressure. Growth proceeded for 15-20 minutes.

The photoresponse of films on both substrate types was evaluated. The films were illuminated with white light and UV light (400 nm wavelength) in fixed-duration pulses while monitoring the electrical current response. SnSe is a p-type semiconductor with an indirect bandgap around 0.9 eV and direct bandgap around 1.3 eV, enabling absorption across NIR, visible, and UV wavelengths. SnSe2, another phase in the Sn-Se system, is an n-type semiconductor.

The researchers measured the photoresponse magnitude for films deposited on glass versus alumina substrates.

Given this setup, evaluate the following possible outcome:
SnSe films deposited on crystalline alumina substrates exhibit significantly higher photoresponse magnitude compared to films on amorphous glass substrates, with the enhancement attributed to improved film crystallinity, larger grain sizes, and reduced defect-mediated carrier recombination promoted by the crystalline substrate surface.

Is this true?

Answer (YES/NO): NO